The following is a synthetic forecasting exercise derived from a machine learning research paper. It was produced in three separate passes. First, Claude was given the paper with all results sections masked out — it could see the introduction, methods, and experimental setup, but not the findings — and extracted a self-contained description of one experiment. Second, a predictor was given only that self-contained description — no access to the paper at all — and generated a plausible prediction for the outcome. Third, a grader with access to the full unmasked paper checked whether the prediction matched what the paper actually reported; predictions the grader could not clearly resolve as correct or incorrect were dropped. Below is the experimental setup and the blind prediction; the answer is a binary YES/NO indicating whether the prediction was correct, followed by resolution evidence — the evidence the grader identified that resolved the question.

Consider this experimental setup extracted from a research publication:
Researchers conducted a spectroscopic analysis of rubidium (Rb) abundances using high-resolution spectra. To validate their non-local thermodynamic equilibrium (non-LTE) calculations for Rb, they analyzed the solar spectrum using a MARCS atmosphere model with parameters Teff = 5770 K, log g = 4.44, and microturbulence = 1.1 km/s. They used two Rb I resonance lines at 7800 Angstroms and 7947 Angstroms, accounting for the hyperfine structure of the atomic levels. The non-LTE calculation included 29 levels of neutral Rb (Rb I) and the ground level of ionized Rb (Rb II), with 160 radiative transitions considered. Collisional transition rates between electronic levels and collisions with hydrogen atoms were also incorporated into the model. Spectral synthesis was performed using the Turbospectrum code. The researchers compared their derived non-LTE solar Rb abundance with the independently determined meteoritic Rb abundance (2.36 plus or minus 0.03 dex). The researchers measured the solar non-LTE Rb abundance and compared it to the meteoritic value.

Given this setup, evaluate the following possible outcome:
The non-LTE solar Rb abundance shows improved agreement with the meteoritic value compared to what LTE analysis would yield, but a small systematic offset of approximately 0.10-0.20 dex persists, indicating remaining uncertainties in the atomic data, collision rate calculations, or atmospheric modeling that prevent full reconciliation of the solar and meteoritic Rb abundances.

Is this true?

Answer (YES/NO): NO